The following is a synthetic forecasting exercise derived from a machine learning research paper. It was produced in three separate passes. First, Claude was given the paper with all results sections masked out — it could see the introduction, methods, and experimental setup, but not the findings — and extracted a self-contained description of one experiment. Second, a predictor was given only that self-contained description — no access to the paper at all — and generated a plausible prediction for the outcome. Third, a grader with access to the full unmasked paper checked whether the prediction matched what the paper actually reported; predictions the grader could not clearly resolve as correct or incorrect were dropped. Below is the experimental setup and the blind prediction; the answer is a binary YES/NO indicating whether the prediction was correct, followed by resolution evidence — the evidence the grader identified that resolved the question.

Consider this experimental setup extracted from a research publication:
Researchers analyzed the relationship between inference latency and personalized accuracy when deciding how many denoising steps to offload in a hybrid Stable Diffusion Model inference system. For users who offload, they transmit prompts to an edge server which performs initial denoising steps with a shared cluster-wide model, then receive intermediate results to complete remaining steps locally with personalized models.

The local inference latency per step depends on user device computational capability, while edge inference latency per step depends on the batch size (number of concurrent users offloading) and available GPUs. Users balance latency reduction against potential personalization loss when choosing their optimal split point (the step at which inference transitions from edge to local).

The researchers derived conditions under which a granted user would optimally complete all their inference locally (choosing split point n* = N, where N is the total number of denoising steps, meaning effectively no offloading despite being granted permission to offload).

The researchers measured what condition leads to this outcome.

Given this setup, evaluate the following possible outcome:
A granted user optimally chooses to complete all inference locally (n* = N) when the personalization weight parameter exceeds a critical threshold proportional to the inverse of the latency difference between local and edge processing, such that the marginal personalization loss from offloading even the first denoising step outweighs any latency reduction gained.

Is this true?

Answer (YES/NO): NO